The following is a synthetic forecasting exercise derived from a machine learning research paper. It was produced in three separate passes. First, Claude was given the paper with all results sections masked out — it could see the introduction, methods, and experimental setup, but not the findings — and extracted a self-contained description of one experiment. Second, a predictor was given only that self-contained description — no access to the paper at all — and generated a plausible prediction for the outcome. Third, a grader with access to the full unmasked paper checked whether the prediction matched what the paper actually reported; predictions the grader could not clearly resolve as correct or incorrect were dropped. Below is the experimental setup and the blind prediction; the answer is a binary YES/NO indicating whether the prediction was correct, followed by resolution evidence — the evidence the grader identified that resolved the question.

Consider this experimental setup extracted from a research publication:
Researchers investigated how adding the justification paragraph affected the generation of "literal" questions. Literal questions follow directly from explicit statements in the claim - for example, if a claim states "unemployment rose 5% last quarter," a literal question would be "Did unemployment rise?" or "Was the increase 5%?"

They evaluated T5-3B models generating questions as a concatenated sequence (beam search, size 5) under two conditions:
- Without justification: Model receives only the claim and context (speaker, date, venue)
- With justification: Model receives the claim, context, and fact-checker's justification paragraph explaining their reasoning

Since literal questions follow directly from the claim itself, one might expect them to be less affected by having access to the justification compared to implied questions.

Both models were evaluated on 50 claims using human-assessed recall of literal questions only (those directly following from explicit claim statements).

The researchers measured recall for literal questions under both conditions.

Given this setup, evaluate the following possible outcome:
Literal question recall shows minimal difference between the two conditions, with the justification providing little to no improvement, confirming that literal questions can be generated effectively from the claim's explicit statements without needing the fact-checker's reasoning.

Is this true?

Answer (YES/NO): NO